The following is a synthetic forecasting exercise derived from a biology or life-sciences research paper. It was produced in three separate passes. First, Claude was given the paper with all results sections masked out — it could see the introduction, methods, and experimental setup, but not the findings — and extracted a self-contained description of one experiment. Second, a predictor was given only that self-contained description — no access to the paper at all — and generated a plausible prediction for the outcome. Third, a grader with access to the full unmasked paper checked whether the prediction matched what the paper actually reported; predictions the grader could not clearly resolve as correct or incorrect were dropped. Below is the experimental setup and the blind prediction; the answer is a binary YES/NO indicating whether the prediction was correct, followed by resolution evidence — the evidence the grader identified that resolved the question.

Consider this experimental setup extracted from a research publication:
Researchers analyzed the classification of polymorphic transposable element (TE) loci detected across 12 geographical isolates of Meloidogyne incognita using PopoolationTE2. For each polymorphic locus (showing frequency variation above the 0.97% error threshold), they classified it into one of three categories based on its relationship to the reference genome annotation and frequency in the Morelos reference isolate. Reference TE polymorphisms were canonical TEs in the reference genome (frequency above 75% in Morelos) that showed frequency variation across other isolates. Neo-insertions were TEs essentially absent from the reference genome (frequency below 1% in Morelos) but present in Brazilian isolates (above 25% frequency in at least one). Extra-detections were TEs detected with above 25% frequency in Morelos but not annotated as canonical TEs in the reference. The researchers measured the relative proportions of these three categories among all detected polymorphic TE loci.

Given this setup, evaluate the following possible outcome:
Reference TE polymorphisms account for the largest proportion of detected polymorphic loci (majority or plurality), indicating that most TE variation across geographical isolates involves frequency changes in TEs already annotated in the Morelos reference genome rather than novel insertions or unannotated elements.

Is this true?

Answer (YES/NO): YES